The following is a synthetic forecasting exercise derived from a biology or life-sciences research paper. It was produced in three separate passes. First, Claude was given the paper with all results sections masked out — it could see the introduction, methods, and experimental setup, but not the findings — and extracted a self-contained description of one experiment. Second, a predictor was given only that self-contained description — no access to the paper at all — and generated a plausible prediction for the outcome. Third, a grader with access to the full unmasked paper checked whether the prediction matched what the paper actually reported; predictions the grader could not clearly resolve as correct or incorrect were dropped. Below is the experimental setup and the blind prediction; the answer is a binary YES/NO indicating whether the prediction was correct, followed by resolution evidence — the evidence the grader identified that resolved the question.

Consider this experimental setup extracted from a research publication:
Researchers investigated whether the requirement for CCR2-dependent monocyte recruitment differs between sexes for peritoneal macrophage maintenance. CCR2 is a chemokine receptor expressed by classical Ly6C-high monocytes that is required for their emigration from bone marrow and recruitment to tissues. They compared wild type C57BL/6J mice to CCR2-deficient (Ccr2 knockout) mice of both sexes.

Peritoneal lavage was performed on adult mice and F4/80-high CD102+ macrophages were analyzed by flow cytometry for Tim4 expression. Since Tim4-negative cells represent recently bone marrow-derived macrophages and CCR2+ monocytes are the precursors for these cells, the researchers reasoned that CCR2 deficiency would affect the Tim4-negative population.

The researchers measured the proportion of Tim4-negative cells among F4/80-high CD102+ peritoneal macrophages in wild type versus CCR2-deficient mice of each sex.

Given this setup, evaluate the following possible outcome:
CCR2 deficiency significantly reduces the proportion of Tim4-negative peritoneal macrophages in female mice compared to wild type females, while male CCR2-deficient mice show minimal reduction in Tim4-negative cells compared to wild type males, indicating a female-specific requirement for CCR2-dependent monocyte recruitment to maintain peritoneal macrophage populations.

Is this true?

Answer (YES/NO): NO